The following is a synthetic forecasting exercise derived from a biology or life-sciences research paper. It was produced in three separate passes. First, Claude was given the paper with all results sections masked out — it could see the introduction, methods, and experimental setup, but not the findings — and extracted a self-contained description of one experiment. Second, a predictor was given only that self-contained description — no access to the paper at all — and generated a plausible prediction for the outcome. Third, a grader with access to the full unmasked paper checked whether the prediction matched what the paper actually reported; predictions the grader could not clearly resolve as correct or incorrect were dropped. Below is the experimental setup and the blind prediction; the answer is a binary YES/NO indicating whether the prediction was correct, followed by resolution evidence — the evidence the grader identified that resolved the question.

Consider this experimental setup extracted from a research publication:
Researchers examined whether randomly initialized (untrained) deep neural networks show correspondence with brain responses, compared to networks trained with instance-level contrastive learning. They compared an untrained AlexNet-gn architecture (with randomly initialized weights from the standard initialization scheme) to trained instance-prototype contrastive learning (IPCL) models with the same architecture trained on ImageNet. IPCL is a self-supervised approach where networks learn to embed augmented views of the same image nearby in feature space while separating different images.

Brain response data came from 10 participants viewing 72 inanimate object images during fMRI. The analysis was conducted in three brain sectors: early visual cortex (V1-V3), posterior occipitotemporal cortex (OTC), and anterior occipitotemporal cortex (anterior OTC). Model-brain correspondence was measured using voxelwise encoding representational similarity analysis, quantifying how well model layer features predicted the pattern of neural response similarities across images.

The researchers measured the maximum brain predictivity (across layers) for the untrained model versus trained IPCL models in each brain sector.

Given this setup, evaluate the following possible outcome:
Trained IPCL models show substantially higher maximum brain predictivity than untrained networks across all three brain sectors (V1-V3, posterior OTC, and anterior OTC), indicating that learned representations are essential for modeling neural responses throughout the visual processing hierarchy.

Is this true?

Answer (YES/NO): NO